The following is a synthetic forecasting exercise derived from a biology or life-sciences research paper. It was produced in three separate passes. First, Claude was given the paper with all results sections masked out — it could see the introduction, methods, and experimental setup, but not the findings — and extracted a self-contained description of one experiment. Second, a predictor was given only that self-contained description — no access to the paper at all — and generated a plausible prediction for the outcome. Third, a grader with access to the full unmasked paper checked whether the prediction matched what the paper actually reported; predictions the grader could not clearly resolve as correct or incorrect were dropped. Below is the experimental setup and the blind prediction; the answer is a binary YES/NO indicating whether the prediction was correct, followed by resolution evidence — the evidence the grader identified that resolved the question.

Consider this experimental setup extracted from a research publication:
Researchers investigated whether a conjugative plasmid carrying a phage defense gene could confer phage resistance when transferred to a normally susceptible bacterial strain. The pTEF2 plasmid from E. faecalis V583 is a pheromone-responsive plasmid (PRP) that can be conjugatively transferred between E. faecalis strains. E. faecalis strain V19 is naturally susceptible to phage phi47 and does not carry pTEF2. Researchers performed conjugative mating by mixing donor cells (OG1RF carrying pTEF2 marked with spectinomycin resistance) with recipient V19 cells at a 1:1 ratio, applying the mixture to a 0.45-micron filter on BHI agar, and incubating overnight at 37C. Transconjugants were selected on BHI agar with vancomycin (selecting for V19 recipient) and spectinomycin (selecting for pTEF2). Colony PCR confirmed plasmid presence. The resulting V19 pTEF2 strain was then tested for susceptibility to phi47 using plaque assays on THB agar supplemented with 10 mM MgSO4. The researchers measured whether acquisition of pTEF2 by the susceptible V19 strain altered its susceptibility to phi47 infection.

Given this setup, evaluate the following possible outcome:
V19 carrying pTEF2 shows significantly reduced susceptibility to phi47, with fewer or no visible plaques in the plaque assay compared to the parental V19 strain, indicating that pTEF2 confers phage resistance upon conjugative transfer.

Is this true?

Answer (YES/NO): YES